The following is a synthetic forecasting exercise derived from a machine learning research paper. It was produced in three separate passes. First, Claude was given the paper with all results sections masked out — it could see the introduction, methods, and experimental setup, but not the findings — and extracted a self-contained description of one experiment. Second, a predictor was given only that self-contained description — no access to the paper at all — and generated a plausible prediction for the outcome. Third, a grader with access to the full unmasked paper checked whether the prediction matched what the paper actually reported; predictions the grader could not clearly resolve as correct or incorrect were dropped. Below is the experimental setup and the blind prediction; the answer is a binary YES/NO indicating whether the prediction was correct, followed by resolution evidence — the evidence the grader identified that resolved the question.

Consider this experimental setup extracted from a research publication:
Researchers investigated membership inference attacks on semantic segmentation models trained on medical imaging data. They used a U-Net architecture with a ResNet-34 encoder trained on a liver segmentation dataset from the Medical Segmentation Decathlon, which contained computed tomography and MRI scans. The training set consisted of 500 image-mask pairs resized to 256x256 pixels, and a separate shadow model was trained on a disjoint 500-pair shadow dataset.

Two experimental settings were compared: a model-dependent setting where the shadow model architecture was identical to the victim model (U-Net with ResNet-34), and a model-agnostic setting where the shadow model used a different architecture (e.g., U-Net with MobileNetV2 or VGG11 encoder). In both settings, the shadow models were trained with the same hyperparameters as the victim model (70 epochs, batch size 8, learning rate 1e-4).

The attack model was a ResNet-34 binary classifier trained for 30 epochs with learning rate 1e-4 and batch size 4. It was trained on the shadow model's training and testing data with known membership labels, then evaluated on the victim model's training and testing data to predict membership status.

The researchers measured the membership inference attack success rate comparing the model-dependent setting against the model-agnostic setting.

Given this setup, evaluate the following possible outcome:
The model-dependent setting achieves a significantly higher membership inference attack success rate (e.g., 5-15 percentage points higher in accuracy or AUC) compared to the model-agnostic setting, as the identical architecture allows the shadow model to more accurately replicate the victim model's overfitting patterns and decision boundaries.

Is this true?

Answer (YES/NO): NO